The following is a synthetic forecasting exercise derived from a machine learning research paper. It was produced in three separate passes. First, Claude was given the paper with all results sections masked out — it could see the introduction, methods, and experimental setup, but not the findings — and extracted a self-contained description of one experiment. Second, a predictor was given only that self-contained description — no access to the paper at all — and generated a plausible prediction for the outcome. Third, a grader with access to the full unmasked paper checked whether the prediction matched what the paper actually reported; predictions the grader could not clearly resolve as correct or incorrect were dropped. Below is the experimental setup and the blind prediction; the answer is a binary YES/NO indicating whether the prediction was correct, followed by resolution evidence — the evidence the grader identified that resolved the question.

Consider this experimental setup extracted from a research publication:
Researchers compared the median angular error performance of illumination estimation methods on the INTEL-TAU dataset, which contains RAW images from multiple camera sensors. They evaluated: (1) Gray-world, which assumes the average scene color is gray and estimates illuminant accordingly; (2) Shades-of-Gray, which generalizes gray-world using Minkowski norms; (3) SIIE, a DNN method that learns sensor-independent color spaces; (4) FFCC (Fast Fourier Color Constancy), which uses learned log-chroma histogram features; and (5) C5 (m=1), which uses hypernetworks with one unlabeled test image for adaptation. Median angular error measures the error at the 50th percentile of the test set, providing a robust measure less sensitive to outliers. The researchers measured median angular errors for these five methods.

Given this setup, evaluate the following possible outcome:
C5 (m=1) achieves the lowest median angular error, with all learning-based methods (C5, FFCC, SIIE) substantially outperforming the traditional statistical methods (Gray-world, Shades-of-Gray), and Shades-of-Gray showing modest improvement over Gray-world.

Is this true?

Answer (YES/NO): YES